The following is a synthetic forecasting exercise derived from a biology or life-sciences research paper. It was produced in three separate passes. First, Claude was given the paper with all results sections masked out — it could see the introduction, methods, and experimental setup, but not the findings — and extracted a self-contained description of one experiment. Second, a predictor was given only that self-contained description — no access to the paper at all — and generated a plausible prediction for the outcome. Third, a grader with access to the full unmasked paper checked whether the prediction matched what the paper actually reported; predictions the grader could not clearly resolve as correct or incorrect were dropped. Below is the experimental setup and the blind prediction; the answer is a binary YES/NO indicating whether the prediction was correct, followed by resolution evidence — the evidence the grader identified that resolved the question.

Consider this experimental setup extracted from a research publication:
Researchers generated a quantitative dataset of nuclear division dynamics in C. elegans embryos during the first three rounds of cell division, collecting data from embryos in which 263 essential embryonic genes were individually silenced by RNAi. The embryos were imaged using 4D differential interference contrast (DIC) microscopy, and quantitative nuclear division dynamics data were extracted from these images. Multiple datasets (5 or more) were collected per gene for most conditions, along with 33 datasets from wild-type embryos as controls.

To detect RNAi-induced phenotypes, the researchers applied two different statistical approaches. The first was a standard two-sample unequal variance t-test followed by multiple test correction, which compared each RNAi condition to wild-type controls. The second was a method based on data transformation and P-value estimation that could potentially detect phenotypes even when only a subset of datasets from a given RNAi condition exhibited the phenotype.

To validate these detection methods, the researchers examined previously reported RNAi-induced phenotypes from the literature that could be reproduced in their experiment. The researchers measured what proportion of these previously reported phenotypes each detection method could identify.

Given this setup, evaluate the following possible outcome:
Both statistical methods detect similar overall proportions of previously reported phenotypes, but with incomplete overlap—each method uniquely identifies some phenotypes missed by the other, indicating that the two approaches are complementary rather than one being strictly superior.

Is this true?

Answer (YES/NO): NO